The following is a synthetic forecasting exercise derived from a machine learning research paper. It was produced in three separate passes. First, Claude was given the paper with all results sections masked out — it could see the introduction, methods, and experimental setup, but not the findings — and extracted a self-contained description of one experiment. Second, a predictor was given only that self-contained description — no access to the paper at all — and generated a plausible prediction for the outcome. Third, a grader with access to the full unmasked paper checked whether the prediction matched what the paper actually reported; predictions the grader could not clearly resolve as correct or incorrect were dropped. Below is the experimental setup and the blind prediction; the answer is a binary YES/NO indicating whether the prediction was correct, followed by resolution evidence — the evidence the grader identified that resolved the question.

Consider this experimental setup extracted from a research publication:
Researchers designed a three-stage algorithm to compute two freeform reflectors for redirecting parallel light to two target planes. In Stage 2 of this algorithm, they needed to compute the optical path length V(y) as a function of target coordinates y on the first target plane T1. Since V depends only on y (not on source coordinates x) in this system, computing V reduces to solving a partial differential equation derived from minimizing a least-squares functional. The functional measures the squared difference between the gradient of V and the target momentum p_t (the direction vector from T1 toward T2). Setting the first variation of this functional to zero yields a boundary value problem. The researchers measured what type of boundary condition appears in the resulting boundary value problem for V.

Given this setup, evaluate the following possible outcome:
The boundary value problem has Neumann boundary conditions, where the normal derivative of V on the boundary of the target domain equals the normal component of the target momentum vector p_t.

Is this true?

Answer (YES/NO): YES